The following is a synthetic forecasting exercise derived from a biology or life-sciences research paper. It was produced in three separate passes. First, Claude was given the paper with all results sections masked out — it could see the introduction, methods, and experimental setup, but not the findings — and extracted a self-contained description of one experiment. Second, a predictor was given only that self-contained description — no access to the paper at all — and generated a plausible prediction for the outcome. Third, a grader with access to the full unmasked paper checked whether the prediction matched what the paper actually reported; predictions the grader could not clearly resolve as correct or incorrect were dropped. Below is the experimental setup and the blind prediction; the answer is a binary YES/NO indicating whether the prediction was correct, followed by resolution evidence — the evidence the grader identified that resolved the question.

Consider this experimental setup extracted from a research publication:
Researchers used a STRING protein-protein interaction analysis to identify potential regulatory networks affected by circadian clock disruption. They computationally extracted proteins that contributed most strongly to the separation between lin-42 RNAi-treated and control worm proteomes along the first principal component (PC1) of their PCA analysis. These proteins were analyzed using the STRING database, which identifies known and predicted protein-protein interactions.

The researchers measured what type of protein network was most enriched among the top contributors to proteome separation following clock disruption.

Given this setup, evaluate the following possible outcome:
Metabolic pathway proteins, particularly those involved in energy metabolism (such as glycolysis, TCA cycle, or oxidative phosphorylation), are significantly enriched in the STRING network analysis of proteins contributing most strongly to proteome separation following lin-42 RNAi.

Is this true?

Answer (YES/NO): NO